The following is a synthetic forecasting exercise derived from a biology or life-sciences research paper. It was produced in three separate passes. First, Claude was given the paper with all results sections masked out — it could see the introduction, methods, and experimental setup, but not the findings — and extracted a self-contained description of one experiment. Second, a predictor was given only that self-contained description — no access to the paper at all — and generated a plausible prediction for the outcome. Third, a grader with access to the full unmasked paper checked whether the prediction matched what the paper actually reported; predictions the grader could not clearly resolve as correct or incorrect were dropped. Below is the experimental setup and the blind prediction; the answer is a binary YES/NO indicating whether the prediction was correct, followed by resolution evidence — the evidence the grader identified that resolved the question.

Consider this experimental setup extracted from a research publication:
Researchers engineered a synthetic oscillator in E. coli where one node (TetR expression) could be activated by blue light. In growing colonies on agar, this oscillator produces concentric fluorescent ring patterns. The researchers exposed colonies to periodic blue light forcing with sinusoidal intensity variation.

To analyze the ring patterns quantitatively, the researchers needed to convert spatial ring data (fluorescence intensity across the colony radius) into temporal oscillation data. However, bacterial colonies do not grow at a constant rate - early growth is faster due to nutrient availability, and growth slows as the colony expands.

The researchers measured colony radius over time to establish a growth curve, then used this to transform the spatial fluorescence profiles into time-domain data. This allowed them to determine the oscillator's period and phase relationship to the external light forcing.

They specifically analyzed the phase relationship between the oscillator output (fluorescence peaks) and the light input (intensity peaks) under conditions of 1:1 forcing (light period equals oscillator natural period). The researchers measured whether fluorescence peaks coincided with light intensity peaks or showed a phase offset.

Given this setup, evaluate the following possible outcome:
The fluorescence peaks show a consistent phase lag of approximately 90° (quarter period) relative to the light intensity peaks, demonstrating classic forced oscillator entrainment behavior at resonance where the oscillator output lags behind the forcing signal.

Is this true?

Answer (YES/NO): NO